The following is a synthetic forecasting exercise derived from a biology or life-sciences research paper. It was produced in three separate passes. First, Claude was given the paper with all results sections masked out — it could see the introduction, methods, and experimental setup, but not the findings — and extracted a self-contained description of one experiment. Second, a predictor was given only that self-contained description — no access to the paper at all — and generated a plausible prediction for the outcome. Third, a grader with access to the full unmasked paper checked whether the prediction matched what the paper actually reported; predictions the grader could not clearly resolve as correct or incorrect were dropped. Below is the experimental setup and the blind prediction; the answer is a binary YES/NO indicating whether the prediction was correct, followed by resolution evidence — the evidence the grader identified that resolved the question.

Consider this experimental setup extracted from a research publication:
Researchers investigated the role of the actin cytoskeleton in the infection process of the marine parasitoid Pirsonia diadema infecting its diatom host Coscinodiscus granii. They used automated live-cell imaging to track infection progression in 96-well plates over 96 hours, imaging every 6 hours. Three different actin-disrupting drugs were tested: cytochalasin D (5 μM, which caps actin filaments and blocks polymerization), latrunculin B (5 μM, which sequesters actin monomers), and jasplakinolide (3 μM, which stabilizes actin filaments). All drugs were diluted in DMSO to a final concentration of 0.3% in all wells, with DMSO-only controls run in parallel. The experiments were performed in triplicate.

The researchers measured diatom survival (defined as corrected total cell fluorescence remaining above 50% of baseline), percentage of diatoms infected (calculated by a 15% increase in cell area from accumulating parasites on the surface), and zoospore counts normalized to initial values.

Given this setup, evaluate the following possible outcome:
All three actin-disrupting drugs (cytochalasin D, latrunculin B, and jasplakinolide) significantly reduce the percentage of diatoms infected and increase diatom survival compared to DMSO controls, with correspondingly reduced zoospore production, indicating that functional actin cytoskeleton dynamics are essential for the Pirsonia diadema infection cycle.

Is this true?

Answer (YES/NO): YES